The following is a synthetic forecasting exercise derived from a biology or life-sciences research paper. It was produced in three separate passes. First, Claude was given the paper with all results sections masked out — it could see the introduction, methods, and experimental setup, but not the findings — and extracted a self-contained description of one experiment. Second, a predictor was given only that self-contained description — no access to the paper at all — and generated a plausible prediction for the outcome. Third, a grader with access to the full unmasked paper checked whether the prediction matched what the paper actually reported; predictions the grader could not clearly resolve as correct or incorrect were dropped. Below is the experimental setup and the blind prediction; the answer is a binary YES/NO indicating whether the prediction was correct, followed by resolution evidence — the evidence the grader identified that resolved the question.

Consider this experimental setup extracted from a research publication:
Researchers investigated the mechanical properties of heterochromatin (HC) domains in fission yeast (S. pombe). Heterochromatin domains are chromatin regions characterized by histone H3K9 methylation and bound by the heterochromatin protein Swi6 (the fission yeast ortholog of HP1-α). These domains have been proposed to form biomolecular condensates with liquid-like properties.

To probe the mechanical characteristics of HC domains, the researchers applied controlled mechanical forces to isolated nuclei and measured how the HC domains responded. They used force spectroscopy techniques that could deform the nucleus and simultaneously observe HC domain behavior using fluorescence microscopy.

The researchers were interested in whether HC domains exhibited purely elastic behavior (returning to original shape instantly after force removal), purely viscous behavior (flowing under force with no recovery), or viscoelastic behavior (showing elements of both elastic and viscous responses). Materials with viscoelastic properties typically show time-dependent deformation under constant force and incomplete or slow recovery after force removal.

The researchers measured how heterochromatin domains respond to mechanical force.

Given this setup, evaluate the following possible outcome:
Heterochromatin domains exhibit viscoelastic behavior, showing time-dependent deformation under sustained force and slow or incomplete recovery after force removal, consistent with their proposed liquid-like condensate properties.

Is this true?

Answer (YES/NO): YES